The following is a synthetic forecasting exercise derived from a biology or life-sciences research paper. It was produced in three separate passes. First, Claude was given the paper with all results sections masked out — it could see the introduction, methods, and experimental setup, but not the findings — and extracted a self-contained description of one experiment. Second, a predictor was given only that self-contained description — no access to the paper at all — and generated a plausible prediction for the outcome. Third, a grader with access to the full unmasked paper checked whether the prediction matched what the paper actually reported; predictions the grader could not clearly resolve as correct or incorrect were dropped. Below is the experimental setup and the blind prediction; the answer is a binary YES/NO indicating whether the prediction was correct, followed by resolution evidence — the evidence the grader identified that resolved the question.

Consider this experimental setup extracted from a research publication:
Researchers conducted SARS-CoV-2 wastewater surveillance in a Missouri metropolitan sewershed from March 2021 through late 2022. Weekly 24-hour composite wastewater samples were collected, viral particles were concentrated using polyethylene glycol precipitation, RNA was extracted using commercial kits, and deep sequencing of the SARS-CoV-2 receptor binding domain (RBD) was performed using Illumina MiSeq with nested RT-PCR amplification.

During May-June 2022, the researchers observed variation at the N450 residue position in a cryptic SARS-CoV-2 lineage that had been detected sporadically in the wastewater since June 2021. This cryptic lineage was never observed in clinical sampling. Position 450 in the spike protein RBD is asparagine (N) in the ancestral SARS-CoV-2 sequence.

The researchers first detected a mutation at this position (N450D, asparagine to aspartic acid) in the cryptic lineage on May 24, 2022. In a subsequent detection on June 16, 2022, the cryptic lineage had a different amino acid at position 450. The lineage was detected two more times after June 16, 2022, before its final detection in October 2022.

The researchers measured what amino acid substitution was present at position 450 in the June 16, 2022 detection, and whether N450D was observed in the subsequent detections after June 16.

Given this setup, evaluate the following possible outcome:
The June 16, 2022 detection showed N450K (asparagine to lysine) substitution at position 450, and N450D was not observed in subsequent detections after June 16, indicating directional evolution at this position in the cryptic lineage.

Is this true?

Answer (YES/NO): NO